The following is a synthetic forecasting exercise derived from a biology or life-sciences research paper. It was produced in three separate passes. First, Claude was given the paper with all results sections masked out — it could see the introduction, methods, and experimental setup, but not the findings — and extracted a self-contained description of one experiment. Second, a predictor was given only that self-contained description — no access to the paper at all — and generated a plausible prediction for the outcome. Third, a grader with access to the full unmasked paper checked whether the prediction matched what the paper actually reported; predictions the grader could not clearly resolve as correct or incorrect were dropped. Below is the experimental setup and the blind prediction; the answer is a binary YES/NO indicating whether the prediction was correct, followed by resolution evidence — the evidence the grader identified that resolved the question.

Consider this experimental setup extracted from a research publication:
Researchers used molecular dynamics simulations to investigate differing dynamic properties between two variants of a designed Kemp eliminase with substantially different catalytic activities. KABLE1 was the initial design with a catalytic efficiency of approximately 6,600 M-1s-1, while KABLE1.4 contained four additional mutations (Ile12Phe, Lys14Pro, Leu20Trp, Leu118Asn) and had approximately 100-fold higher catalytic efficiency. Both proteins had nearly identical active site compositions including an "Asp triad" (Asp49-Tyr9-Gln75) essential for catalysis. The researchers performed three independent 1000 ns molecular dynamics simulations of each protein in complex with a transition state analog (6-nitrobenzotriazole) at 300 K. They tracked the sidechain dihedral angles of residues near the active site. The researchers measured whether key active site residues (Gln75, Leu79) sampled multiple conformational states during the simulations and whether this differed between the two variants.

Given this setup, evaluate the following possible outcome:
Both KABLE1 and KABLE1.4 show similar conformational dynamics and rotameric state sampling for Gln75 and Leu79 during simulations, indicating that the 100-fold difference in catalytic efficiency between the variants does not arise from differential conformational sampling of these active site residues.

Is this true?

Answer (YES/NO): NO